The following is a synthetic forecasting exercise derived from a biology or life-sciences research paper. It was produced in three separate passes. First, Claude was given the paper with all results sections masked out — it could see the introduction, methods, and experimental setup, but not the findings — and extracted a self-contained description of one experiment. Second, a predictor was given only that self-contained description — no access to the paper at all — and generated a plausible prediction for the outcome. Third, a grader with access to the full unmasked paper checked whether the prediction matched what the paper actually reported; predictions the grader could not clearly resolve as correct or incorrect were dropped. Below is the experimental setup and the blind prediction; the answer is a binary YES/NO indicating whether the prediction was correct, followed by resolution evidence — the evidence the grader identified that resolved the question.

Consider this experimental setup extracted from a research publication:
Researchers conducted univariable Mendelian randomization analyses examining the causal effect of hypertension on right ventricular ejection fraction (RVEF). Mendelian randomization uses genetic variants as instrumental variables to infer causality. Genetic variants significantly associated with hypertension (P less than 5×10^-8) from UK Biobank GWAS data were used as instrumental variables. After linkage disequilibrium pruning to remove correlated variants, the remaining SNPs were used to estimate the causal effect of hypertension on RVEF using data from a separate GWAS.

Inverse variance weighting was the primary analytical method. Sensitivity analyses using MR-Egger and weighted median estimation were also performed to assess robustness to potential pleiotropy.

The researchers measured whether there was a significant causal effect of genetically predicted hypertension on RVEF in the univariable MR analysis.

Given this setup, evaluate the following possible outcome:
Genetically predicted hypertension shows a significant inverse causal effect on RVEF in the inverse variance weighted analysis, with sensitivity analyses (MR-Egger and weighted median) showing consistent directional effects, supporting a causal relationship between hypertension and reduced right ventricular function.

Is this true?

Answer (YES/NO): NO